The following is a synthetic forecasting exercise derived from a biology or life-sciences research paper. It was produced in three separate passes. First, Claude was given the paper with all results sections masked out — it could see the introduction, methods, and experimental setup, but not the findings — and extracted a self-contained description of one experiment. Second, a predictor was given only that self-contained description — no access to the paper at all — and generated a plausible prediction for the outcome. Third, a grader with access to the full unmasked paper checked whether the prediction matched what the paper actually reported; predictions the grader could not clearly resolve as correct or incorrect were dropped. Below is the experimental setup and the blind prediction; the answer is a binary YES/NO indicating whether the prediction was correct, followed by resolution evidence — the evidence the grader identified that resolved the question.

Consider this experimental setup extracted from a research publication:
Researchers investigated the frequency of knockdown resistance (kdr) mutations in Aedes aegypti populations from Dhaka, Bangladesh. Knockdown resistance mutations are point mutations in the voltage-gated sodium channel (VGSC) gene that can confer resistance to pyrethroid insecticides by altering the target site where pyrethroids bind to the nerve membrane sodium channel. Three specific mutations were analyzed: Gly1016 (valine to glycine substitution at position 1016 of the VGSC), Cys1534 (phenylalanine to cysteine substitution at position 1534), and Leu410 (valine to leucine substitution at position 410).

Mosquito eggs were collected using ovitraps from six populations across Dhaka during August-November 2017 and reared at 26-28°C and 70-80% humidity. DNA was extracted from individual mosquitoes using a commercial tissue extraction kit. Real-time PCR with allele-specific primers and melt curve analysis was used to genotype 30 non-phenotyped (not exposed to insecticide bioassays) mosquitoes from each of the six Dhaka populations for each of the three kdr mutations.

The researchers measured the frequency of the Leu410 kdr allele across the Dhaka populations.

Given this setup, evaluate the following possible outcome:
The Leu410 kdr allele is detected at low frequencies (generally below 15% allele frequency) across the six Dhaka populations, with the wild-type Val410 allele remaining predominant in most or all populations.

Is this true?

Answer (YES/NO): NO